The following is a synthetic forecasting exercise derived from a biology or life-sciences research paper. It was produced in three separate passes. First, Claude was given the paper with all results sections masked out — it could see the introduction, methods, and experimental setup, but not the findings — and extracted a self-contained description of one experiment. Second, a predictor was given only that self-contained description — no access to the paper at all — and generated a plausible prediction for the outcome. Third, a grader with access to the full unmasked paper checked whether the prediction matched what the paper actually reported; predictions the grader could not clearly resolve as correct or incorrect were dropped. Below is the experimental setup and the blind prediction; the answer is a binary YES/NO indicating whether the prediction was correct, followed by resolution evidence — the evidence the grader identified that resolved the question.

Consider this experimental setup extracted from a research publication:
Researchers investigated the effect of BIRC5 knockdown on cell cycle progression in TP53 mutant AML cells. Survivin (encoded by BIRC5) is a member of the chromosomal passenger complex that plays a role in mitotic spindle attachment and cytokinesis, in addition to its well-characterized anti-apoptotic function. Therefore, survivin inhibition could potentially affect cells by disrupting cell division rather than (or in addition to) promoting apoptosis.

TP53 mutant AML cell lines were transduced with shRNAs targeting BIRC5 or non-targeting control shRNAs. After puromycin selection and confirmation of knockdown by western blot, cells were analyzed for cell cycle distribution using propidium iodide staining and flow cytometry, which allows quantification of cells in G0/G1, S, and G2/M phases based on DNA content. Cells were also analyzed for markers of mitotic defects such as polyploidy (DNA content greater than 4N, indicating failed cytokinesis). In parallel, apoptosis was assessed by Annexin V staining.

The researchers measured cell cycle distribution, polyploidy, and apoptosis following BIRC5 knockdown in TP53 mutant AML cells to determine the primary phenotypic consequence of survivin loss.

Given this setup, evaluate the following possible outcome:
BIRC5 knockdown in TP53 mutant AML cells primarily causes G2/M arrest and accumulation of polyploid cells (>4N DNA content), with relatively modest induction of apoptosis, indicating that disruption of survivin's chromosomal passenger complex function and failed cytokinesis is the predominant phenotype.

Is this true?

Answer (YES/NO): NO